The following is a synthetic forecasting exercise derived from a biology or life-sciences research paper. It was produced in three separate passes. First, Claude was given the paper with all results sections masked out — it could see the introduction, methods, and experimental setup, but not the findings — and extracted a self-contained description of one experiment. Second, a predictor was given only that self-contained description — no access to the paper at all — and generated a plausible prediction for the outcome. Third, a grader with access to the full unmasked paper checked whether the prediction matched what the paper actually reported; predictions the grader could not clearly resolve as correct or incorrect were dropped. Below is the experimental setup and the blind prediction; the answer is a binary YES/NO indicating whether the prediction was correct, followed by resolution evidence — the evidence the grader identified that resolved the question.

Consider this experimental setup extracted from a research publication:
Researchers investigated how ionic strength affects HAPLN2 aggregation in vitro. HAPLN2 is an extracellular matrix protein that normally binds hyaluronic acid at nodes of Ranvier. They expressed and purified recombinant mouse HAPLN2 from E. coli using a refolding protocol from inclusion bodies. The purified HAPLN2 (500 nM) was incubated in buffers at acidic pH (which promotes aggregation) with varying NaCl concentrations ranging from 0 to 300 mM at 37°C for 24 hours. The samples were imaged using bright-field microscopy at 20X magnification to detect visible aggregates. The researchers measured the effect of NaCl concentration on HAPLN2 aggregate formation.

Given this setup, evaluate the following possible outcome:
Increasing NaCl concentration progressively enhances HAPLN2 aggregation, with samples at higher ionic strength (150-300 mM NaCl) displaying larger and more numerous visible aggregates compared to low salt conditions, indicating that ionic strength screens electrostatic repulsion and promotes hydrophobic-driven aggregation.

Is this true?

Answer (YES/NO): YES